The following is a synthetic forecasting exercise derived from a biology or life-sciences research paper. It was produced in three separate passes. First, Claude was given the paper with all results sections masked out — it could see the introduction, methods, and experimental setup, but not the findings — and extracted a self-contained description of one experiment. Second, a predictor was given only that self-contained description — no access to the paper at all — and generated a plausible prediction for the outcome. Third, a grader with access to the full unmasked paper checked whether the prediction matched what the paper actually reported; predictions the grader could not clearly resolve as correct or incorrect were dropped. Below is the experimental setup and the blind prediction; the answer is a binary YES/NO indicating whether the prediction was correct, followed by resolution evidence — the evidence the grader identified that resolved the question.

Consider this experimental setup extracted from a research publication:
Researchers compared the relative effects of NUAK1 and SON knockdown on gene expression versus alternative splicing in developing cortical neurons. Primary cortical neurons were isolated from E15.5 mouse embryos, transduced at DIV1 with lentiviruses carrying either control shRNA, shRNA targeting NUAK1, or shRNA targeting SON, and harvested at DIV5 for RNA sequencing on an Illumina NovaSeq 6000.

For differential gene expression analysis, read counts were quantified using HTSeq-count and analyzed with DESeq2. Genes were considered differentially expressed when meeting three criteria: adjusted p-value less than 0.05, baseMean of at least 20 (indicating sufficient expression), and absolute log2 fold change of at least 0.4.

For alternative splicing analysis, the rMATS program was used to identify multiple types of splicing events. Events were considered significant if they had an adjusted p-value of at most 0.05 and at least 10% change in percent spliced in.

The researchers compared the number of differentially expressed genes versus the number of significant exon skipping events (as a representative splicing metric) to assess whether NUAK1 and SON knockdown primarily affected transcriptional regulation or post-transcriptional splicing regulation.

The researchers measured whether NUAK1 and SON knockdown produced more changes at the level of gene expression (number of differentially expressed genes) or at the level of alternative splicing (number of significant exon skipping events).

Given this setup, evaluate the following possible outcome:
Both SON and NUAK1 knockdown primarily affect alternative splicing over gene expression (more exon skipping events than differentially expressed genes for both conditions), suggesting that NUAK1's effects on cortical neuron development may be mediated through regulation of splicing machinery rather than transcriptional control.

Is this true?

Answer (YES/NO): NO